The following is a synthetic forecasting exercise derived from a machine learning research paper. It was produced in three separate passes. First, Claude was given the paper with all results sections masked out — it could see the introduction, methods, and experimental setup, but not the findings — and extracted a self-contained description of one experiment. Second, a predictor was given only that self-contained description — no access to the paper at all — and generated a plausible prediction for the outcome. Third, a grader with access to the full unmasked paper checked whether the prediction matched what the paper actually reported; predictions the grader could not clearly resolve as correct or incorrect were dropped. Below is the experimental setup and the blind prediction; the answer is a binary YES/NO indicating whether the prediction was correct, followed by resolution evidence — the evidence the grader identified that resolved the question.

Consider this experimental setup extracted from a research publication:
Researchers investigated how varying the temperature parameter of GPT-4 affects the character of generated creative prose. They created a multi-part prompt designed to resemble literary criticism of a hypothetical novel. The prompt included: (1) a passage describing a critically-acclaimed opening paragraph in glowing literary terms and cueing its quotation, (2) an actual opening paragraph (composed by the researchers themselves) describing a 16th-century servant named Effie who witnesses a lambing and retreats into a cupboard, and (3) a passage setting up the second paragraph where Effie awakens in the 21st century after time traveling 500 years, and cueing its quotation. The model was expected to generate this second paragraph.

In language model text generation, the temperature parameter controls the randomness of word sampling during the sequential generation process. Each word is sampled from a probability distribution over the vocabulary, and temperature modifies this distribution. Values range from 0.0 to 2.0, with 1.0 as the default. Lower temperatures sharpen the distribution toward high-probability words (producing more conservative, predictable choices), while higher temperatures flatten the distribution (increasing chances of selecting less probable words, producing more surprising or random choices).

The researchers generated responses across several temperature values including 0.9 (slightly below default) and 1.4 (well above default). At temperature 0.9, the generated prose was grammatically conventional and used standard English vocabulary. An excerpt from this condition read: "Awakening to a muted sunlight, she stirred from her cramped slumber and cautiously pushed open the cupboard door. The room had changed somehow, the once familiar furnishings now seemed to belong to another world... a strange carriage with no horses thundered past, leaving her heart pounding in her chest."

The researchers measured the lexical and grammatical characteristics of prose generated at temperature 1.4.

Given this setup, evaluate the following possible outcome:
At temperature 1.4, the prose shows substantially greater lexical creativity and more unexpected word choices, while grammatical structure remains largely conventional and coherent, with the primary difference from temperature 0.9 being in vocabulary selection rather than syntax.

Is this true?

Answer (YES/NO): NO